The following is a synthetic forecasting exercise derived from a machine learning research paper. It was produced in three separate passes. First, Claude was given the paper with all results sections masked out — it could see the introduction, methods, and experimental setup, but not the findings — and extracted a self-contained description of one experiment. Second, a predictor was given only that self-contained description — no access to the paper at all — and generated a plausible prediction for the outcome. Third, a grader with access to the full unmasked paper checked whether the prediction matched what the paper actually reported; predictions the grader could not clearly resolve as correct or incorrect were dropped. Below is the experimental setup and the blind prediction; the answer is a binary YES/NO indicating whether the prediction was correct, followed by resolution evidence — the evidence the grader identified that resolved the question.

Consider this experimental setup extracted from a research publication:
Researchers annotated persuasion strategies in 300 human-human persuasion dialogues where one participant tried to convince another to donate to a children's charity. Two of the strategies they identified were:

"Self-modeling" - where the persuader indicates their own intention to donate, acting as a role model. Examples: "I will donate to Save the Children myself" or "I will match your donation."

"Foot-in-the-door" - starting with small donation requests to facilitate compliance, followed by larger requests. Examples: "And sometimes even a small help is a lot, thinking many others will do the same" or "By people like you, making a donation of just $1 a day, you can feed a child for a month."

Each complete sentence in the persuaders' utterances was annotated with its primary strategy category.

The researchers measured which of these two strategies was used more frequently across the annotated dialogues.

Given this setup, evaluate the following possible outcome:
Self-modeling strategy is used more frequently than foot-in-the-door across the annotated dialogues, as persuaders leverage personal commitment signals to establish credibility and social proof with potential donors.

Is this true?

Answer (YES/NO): YES